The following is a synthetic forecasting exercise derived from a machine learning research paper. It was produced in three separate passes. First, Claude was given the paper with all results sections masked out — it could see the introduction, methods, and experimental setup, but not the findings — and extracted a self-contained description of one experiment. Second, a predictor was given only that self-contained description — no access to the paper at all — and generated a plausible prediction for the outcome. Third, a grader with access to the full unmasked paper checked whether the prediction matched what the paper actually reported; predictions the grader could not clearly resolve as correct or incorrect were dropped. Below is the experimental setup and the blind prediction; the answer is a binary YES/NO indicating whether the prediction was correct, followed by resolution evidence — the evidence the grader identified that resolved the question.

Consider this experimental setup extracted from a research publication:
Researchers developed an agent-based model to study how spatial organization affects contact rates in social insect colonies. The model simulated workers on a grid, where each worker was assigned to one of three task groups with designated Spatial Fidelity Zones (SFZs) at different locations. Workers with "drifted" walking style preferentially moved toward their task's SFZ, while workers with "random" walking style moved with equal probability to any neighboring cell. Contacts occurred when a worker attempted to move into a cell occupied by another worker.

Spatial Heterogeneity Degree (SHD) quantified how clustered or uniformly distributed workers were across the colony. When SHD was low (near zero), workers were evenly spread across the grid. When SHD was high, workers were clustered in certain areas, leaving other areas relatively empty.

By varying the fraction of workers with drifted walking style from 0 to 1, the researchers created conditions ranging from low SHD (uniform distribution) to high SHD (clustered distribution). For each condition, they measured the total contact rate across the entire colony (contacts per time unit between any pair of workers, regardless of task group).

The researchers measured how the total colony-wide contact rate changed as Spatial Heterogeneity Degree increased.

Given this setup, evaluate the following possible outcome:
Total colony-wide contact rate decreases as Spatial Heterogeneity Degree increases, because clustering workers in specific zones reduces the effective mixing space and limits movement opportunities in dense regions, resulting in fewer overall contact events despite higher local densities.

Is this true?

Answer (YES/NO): NO